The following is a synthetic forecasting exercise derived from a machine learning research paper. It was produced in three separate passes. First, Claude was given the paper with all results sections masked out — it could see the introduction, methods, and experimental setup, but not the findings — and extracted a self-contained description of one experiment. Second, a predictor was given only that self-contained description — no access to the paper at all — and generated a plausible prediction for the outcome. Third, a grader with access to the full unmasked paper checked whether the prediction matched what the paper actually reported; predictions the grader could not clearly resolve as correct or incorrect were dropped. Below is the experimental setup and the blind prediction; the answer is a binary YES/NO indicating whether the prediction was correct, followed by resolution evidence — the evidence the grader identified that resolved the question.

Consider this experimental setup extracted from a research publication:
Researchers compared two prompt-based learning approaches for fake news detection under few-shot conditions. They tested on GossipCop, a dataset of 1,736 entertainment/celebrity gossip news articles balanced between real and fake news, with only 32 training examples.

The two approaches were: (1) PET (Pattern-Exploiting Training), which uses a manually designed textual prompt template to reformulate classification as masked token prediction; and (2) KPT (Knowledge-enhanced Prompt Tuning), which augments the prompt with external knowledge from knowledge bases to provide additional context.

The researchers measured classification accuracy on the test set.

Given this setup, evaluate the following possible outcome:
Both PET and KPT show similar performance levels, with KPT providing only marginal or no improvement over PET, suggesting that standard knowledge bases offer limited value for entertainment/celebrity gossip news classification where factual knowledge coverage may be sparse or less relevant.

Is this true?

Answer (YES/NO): NO